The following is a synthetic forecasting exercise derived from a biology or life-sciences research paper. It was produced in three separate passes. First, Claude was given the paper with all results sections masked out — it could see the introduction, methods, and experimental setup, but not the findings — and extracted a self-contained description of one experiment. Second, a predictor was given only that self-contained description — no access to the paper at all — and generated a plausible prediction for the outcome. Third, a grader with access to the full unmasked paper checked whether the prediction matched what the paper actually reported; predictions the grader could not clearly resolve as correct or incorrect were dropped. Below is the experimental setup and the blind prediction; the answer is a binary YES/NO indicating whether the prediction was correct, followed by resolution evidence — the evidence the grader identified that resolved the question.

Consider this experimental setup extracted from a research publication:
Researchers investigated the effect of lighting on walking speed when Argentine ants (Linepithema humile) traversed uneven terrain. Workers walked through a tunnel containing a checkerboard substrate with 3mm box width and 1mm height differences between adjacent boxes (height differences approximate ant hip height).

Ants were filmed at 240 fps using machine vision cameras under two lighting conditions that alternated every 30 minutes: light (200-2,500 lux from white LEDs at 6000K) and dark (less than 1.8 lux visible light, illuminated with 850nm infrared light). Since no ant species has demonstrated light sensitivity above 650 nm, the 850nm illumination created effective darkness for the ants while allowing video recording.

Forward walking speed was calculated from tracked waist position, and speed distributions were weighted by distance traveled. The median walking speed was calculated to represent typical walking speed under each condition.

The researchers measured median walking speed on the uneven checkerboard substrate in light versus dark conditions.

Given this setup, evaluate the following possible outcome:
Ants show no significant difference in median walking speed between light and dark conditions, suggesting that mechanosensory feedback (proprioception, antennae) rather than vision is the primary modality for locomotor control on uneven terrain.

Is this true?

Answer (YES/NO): NO